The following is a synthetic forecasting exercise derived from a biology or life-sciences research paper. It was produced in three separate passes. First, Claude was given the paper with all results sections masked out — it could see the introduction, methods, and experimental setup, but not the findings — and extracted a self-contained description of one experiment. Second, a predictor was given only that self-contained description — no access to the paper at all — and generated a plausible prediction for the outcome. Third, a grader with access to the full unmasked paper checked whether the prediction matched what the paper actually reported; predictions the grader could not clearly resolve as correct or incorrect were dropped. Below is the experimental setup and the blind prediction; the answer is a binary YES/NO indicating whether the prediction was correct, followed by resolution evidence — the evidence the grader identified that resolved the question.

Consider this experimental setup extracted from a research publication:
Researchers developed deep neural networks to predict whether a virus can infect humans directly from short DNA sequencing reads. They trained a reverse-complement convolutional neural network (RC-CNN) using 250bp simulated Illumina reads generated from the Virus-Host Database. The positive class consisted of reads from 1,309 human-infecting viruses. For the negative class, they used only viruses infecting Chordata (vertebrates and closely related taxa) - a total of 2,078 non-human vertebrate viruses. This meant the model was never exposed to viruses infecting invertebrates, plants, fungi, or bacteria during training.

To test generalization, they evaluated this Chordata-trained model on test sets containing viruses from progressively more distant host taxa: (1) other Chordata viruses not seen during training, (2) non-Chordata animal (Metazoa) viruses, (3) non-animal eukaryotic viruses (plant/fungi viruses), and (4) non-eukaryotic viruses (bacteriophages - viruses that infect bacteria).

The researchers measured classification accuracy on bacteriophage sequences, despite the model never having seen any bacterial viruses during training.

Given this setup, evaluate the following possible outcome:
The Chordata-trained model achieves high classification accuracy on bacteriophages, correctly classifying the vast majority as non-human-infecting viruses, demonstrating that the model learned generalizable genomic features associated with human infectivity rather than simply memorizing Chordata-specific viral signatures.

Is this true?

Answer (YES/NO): YES